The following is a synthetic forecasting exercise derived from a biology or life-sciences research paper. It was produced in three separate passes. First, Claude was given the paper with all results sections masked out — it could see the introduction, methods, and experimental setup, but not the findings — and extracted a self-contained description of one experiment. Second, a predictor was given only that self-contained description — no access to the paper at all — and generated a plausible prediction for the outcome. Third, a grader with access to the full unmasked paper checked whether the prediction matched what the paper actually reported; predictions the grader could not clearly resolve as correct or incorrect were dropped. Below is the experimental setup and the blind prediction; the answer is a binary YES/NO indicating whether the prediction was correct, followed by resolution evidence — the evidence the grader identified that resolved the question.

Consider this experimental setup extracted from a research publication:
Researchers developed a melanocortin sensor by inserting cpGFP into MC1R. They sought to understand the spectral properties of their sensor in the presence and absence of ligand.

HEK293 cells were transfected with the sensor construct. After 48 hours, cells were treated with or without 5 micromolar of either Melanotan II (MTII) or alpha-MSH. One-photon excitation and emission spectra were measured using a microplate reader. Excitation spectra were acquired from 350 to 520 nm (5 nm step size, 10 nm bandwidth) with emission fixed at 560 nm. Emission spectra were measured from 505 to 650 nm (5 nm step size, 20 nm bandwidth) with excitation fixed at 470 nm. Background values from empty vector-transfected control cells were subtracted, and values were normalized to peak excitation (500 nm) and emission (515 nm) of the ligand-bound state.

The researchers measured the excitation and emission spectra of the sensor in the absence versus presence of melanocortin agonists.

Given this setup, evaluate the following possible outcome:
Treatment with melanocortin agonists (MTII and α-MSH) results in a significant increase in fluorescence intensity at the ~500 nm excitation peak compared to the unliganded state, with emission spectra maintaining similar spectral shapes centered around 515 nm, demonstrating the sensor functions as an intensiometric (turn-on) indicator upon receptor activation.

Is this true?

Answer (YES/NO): YES